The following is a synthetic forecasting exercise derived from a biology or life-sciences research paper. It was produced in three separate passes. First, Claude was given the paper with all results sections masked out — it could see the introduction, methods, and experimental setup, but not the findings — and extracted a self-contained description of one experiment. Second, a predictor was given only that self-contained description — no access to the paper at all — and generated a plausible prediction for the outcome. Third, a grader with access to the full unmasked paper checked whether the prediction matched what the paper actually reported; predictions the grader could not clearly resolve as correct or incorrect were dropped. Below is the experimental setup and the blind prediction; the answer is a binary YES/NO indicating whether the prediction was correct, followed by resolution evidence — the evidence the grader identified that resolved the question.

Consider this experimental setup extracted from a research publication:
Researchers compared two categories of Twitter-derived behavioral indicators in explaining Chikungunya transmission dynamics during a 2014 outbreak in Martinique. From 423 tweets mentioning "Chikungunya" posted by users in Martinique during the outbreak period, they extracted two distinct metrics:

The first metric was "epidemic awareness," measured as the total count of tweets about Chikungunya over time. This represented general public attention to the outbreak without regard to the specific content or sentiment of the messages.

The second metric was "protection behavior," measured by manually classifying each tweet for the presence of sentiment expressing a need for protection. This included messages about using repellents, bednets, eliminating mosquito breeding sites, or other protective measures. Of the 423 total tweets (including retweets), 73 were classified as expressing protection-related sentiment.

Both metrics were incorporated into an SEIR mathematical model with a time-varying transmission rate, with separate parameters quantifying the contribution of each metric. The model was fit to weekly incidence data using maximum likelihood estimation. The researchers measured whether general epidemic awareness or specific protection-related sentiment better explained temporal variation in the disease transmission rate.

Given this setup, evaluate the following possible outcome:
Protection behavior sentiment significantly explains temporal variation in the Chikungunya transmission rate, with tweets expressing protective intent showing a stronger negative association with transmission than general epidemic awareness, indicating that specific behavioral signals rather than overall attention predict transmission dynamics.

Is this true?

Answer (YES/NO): NO